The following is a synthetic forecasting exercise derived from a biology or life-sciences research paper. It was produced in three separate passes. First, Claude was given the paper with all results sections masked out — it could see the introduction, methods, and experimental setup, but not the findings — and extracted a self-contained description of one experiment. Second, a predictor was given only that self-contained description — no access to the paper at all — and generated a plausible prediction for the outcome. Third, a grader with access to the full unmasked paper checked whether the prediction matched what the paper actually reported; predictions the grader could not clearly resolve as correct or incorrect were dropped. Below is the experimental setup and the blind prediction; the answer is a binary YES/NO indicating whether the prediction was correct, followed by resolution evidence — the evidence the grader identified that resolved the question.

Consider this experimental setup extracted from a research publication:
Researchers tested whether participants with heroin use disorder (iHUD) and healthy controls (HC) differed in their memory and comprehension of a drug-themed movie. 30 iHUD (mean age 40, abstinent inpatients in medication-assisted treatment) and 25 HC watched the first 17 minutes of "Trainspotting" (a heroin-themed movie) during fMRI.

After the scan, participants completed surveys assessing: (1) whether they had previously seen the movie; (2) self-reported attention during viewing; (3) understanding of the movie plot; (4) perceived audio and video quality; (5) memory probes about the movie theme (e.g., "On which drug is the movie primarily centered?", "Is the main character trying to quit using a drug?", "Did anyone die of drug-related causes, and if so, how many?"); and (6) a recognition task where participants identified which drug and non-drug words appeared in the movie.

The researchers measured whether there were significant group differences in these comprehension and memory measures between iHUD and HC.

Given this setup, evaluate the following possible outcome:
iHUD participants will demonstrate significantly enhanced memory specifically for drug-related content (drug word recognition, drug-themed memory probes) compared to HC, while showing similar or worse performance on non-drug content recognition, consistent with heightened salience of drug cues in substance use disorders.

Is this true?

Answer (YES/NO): NO